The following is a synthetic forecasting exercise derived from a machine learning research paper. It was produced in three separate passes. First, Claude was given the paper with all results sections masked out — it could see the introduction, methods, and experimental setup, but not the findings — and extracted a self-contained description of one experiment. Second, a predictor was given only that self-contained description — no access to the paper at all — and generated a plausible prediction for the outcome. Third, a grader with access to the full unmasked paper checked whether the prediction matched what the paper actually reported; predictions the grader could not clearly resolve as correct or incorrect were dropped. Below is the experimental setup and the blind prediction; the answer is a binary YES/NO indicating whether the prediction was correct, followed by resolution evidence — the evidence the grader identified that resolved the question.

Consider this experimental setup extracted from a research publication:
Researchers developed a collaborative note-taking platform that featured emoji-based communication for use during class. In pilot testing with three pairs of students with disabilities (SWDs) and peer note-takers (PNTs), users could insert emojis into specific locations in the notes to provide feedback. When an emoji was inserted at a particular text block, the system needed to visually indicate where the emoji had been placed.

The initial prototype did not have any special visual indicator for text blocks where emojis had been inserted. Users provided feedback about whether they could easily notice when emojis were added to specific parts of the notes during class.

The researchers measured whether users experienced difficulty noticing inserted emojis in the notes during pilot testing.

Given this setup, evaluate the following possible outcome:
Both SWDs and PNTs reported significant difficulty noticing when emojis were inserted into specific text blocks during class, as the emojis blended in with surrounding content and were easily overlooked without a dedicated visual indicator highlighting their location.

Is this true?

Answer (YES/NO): NO